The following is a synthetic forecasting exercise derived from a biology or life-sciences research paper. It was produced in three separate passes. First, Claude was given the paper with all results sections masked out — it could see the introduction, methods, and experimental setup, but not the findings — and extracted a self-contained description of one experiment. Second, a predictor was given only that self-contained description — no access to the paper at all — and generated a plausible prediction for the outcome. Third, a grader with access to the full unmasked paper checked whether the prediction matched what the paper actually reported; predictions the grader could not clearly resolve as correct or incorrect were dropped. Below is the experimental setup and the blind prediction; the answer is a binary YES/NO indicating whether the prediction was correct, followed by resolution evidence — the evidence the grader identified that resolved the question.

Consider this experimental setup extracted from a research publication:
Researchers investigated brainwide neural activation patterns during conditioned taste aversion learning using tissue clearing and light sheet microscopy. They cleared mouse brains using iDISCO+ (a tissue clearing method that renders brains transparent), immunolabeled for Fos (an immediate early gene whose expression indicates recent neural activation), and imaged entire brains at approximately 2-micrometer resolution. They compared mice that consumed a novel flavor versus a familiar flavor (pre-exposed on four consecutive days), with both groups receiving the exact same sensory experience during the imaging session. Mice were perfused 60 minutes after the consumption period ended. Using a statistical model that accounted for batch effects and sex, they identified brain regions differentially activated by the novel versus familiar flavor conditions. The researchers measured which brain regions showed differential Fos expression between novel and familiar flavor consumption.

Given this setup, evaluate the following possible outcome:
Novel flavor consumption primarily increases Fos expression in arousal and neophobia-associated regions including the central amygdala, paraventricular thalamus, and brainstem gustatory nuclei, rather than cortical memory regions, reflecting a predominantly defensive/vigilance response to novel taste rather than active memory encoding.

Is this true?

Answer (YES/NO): NO